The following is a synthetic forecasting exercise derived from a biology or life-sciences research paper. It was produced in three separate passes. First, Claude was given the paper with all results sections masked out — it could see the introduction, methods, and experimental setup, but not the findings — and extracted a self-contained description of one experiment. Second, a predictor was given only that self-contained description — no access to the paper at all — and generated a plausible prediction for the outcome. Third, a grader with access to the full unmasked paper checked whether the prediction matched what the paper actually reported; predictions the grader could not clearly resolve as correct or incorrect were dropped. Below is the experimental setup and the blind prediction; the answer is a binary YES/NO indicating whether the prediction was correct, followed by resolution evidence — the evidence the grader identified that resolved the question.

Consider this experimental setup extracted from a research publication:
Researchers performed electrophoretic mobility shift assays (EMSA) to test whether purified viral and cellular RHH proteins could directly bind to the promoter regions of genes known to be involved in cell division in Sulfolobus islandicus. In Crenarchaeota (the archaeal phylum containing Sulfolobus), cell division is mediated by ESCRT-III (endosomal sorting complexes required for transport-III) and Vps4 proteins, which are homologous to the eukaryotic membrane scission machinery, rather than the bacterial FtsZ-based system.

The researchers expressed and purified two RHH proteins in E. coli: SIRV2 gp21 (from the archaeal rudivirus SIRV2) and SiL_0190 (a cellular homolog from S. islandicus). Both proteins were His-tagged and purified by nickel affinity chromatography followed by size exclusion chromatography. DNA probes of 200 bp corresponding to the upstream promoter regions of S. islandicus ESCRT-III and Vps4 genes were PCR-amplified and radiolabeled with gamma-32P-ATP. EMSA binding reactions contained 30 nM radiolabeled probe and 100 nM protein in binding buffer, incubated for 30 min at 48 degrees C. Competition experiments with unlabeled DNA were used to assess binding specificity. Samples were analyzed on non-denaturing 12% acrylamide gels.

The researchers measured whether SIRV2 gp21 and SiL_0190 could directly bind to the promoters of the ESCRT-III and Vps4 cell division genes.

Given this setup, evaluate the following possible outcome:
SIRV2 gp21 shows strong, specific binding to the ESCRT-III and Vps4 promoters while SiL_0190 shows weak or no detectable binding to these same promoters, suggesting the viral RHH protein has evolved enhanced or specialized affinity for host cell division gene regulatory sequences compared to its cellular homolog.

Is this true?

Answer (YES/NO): NO